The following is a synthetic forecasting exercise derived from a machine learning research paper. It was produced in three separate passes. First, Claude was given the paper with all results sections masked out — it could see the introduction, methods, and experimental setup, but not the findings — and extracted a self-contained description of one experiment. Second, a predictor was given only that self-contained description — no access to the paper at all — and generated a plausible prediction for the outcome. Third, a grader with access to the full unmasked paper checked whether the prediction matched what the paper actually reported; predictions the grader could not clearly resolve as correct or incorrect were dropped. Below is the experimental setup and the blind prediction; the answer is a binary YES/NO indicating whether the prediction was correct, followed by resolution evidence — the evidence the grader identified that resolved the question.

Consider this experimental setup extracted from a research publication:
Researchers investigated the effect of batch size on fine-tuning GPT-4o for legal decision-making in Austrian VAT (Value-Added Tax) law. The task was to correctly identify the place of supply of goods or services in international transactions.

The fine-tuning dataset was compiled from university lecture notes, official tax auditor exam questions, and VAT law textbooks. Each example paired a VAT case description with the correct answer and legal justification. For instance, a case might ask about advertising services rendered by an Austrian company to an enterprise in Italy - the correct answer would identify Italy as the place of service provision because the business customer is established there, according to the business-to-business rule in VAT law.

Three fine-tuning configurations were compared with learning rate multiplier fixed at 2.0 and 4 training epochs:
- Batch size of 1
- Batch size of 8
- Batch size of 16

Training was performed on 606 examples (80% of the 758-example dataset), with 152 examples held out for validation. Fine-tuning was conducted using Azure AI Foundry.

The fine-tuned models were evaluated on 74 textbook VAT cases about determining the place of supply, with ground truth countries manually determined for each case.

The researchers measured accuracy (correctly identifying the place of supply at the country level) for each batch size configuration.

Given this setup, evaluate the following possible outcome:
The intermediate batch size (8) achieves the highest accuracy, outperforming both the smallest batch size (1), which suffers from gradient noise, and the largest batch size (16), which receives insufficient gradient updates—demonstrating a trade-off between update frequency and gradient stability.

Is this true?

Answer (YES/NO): NO